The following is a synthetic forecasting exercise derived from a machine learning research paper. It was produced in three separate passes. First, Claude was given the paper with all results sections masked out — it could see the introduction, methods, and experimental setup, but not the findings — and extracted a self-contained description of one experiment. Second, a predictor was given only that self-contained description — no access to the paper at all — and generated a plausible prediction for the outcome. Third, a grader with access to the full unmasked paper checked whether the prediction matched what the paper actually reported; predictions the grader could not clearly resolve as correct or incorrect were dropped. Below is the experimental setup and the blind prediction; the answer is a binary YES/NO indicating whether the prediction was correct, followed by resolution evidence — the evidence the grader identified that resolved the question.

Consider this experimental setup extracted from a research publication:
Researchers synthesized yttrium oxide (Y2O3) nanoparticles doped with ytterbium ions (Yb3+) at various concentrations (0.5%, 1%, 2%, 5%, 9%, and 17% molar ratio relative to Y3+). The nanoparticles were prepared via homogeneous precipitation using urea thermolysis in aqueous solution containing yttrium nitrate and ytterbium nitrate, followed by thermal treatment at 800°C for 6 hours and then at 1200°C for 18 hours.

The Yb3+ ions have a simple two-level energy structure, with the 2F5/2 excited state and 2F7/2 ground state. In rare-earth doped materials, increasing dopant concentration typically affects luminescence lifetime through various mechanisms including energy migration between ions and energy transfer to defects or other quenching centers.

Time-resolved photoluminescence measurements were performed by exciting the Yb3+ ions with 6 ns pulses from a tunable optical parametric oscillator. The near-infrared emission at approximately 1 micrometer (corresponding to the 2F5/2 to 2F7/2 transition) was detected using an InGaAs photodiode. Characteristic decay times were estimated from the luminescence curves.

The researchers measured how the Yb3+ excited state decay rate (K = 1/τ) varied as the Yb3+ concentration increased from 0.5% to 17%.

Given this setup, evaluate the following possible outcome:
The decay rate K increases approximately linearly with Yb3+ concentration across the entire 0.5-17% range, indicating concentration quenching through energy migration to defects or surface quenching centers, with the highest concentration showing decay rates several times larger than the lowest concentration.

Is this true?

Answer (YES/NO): NO